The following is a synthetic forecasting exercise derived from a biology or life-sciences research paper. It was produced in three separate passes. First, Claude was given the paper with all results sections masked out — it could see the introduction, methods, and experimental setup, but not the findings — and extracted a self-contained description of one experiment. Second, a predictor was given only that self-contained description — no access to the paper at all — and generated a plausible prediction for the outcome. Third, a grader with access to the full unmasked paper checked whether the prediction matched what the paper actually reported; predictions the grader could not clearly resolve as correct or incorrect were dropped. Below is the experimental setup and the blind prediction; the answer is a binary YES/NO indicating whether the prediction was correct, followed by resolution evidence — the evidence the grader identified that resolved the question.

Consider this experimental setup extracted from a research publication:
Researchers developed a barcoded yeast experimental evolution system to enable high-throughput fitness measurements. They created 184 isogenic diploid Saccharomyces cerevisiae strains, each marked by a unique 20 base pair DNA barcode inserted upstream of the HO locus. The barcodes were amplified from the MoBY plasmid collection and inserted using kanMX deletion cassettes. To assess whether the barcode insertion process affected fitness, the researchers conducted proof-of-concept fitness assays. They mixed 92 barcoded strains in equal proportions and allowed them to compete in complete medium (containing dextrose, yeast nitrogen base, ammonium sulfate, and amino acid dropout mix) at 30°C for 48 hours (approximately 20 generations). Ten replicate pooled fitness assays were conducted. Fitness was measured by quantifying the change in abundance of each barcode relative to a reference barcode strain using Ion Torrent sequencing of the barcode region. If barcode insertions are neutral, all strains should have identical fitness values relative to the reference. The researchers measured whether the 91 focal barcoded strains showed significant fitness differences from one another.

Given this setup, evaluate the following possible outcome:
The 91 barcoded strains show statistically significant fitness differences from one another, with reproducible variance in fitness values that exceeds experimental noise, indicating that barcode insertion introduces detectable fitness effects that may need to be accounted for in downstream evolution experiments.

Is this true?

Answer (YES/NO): NO